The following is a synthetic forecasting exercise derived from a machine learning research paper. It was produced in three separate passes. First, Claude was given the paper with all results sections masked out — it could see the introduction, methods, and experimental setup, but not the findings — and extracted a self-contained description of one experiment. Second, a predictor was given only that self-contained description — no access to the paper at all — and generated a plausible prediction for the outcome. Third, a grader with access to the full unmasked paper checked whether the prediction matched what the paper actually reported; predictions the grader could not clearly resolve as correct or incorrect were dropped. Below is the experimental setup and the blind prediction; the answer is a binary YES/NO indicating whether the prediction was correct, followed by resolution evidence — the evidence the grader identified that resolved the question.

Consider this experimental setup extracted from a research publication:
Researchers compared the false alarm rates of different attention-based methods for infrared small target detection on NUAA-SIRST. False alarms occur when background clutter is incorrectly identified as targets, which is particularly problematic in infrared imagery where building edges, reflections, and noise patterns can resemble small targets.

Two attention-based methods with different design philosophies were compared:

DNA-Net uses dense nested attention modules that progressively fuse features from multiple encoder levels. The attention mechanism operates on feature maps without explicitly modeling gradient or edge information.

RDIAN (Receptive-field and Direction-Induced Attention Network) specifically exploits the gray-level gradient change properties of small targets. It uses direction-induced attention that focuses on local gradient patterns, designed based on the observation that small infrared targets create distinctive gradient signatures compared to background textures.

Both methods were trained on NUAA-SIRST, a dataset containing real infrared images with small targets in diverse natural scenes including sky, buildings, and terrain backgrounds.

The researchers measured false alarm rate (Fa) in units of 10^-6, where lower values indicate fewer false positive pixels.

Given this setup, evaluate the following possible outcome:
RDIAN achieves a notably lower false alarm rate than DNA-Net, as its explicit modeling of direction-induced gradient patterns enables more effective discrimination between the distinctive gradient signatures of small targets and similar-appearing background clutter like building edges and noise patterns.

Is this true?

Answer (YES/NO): NO